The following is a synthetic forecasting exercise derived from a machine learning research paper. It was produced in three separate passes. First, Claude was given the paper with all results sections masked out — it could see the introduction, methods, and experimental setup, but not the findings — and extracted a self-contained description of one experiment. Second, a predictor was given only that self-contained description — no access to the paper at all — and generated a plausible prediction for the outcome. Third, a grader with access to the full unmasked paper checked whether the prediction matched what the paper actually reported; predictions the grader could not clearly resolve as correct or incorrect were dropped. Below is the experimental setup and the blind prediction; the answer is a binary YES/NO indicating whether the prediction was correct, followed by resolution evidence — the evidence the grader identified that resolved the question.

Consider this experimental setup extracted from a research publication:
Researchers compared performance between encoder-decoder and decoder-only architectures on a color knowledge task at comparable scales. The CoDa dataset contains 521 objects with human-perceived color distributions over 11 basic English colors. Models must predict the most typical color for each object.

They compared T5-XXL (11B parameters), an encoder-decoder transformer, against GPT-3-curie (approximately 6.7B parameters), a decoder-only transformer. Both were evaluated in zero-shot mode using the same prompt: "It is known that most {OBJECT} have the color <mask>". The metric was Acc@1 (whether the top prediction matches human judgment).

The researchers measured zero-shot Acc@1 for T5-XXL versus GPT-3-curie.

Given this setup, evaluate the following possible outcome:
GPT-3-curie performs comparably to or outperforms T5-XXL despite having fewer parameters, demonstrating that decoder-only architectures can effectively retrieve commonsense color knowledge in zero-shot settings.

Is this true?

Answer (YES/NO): NO